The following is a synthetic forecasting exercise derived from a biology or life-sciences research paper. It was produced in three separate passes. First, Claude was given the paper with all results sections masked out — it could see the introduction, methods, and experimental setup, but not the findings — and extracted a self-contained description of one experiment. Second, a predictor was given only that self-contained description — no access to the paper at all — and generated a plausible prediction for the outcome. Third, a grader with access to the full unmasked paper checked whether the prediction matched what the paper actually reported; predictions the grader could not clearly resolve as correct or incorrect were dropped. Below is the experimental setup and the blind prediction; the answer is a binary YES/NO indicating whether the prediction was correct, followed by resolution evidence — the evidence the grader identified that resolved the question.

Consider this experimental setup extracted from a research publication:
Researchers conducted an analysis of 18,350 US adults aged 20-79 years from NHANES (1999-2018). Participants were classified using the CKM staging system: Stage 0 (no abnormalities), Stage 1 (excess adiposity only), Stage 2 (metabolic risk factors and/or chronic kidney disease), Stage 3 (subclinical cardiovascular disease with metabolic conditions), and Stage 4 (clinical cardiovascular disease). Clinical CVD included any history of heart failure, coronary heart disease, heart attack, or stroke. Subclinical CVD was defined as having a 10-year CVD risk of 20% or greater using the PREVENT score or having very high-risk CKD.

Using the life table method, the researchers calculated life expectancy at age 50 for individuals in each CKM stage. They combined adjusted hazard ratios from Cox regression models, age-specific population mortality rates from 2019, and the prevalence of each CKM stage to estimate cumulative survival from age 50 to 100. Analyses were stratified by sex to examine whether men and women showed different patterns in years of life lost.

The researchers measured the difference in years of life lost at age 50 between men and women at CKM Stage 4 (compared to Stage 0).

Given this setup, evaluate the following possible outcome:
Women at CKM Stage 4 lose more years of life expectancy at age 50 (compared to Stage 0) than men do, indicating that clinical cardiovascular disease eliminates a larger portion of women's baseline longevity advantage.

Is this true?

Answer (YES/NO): YES